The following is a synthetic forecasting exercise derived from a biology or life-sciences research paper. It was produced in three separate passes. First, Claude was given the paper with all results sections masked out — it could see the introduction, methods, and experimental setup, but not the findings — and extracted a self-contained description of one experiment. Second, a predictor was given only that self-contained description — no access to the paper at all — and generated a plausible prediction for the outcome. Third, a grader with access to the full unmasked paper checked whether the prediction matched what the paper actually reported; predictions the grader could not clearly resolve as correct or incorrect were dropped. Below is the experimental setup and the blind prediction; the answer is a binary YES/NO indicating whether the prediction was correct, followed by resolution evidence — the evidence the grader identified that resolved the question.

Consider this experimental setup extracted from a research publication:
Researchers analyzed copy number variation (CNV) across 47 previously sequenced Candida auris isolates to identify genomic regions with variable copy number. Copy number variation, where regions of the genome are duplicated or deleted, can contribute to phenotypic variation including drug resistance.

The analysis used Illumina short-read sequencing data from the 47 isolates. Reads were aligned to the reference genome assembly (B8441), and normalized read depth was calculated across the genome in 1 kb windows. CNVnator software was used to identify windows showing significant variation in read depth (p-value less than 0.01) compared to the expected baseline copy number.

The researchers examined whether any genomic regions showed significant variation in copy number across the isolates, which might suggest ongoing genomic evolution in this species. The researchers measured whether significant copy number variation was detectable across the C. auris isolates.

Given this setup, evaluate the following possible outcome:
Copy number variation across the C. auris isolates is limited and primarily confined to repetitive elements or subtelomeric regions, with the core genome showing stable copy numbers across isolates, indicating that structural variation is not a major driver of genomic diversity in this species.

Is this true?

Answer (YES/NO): NO